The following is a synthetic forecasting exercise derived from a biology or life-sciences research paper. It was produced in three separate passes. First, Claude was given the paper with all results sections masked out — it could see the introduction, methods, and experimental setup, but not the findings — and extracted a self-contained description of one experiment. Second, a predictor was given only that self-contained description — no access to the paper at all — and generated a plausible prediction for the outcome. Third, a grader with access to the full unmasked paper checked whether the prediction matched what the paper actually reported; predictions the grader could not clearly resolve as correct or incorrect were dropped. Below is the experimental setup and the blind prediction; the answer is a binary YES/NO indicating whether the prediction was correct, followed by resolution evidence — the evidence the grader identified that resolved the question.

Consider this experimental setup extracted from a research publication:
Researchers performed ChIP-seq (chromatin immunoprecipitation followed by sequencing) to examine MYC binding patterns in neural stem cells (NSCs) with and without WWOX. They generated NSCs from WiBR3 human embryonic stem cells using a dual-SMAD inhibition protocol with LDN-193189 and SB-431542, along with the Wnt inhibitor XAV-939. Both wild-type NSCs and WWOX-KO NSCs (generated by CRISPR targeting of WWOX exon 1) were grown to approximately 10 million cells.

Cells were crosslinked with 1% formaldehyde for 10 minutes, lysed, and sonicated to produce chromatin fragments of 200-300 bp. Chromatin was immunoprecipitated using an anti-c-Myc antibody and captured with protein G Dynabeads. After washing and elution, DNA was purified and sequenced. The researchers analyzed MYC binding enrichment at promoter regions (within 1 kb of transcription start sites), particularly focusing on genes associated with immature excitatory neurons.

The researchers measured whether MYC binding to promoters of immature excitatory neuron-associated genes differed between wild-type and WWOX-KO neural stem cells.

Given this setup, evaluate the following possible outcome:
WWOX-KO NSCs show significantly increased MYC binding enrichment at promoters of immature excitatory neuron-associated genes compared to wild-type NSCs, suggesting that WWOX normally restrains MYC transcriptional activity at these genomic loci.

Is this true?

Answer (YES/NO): NO